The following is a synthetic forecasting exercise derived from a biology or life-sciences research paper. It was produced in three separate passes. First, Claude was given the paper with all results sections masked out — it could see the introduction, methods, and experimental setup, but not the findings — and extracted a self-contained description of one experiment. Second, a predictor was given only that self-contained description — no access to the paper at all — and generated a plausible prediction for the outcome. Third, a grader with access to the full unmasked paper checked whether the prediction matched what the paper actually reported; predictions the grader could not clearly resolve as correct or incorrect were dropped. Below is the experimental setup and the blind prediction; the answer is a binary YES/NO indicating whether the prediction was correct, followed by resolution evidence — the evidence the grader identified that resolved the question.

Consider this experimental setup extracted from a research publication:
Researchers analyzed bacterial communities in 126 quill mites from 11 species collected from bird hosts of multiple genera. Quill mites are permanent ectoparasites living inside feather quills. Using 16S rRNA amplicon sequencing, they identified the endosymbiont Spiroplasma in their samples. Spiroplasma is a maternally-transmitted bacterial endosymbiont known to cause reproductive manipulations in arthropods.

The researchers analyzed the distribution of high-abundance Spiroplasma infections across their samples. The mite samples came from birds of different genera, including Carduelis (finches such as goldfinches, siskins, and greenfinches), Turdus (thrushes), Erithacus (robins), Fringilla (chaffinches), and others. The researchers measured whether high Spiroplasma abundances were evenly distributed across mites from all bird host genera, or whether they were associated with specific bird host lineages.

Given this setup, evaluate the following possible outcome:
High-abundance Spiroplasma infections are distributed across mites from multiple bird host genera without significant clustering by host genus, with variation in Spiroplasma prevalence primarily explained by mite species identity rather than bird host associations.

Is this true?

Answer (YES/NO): NO